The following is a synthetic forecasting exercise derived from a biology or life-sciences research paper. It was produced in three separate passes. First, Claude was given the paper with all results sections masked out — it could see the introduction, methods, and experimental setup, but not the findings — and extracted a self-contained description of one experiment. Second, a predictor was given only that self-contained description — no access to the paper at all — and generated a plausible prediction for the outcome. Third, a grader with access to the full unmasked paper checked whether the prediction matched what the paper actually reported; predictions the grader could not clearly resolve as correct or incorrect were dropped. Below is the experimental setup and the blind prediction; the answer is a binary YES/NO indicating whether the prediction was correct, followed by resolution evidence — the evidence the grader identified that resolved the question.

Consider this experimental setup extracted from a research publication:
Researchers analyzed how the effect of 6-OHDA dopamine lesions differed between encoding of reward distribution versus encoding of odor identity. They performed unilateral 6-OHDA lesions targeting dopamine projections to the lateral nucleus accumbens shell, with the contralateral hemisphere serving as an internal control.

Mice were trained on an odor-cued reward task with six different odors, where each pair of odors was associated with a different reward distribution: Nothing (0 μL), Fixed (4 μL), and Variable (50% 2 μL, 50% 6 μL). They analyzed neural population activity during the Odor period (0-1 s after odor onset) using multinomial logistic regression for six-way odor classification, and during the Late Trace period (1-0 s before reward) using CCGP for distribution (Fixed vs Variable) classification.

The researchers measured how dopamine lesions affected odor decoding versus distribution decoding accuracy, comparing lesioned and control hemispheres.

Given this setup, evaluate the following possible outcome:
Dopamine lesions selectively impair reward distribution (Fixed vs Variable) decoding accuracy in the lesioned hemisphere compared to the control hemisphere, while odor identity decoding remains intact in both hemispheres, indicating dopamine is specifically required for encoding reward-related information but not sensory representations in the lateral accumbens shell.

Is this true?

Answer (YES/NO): NO